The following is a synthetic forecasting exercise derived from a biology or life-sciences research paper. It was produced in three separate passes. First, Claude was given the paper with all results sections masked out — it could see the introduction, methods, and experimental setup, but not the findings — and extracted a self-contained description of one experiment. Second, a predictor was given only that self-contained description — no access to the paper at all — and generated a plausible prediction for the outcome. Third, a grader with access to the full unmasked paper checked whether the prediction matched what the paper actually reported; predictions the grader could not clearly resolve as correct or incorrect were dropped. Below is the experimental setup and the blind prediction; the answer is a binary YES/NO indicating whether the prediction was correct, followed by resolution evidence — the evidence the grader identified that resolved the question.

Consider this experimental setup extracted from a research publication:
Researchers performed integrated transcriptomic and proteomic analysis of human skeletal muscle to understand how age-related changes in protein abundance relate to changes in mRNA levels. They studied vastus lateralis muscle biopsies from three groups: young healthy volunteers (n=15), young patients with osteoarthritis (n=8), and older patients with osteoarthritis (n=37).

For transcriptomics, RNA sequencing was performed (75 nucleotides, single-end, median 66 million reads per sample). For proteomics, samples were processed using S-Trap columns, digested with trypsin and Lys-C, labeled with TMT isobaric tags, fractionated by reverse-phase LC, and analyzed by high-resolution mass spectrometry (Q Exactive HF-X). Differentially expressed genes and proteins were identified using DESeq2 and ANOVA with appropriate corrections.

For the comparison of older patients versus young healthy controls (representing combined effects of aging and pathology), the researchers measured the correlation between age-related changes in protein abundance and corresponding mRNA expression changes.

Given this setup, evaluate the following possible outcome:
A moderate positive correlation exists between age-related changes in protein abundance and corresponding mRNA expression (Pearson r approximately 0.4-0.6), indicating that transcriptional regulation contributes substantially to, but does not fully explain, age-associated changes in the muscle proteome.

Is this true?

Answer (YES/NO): NO